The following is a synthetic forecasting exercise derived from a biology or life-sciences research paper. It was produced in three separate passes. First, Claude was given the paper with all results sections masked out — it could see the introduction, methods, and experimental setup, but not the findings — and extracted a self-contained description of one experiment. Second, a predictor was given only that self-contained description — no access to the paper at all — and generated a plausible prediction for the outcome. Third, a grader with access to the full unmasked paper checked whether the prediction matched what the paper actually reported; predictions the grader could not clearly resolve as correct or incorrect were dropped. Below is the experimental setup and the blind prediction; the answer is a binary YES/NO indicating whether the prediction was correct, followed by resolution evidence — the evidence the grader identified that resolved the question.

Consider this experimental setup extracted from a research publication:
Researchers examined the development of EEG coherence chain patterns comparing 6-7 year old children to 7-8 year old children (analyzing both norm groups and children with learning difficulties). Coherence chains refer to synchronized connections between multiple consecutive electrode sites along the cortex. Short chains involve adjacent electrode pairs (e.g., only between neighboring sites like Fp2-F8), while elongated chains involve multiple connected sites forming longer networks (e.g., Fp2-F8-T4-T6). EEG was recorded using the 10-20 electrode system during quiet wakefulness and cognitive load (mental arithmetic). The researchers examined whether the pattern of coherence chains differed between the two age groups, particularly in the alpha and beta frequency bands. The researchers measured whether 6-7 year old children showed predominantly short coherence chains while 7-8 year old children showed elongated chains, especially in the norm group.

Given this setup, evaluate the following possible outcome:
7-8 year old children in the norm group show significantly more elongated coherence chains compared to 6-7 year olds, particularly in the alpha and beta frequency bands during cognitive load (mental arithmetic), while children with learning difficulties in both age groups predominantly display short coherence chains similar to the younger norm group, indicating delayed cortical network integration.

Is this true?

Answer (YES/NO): YES